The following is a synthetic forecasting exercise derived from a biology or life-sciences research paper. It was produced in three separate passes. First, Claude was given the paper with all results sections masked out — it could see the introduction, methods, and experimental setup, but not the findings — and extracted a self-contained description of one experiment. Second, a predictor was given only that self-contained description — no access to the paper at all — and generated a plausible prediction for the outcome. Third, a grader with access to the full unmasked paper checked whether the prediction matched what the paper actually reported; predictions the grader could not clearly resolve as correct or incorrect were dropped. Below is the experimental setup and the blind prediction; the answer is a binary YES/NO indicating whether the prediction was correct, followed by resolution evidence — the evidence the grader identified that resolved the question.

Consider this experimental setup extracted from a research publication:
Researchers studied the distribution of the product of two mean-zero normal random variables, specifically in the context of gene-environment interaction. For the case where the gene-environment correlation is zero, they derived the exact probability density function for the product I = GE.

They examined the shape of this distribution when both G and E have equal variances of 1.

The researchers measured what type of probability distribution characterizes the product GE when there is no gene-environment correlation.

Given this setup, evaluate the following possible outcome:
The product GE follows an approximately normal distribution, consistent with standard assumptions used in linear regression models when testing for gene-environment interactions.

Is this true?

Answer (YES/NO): NO